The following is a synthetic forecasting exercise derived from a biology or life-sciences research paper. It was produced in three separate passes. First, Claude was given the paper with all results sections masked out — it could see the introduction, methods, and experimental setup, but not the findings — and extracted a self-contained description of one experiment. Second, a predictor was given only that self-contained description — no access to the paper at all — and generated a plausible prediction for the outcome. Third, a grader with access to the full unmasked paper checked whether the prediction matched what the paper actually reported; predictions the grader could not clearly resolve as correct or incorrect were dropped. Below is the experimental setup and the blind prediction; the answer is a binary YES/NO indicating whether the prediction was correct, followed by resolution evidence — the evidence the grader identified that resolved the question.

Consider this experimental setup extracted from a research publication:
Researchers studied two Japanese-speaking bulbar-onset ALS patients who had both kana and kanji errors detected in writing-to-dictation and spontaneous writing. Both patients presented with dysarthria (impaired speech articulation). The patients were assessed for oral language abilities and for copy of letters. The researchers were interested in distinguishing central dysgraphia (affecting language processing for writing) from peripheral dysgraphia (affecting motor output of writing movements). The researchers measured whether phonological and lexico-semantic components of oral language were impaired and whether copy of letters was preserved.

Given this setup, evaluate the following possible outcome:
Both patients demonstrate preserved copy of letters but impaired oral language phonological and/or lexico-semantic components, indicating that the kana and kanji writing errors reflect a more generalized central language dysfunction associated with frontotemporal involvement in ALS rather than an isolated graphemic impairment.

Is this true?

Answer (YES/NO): NO